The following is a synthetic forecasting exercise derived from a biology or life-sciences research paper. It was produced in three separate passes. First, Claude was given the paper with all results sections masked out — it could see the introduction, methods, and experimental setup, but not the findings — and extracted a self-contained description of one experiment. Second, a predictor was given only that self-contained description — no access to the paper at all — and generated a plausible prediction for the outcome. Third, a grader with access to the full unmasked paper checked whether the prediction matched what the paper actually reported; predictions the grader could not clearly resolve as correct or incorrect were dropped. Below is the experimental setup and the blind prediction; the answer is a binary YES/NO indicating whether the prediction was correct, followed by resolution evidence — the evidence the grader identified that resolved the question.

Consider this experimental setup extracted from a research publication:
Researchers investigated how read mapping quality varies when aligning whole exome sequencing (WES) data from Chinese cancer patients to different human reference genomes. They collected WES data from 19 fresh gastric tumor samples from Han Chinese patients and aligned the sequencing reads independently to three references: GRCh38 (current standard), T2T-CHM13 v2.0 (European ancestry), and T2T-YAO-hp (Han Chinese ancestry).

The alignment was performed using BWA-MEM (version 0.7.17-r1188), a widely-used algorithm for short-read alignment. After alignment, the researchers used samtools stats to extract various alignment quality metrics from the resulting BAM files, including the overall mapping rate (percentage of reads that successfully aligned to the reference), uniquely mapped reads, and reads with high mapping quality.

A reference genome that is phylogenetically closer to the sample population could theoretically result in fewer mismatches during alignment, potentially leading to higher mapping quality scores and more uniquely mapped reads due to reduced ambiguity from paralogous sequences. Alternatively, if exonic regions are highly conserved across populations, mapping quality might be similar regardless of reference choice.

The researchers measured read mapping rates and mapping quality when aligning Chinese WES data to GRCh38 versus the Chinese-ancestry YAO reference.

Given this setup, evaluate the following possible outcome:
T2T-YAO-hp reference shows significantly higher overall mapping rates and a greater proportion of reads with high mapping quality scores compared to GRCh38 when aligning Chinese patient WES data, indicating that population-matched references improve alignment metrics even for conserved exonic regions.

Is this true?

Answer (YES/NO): YES